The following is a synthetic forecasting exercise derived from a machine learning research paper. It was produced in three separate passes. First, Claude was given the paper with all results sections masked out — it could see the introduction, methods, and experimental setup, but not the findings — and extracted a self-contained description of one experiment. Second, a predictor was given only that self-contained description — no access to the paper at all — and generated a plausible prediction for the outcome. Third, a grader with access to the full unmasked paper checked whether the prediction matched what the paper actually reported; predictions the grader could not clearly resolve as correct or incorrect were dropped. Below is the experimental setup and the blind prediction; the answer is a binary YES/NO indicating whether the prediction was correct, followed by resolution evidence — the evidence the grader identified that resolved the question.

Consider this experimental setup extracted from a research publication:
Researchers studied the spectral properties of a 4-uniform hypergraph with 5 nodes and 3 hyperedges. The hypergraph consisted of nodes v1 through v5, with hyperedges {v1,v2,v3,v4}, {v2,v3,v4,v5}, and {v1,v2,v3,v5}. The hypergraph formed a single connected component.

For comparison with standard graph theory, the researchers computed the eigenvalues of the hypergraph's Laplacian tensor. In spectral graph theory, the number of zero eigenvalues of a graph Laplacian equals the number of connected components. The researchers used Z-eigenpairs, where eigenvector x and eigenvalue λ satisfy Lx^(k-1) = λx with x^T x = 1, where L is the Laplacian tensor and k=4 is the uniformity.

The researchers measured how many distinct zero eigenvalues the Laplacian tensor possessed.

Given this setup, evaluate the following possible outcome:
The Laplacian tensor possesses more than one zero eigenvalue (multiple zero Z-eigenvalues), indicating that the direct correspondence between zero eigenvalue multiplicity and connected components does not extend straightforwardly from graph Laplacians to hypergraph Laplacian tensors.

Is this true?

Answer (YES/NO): YES